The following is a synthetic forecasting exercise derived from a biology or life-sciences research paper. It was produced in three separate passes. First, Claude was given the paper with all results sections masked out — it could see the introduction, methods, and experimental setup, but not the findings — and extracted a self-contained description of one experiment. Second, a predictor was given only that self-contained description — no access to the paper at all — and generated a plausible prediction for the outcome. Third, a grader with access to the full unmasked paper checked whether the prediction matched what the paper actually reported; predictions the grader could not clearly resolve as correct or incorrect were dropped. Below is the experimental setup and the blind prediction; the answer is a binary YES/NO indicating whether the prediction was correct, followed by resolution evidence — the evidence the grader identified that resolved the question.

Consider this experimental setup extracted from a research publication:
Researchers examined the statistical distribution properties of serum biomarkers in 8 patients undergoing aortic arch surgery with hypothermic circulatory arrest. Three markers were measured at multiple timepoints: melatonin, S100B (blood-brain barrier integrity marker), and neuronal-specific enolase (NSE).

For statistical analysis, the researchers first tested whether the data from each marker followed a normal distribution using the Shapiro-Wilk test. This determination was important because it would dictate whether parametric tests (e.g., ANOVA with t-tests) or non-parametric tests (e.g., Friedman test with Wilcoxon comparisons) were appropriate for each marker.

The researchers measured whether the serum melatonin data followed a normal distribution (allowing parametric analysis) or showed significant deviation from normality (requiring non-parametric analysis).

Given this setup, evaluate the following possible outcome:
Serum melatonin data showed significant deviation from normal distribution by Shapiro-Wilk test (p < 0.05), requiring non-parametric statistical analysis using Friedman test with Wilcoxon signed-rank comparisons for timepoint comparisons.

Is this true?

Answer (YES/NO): NO